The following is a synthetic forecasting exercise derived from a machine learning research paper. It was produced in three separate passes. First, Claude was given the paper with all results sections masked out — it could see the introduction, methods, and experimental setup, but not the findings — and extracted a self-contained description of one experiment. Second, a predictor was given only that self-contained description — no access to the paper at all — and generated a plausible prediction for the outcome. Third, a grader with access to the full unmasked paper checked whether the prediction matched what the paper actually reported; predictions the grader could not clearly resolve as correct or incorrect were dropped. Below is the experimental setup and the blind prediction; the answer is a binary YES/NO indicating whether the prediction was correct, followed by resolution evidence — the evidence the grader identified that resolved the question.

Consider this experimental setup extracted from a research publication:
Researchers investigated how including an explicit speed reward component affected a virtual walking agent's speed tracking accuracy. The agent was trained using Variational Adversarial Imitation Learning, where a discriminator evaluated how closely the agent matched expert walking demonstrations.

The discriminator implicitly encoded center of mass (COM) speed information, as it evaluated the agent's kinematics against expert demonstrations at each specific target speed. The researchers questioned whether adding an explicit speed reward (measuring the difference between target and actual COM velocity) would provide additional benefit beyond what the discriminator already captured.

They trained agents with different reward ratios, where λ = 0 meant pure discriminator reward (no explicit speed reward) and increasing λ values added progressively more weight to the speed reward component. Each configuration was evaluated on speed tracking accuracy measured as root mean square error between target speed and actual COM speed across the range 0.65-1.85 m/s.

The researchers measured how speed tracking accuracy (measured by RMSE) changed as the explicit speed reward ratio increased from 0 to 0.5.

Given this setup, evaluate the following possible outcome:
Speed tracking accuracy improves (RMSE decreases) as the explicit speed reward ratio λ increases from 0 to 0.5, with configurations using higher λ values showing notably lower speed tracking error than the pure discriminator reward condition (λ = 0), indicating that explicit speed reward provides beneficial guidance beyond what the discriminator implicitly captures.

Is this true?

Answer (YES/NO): YES